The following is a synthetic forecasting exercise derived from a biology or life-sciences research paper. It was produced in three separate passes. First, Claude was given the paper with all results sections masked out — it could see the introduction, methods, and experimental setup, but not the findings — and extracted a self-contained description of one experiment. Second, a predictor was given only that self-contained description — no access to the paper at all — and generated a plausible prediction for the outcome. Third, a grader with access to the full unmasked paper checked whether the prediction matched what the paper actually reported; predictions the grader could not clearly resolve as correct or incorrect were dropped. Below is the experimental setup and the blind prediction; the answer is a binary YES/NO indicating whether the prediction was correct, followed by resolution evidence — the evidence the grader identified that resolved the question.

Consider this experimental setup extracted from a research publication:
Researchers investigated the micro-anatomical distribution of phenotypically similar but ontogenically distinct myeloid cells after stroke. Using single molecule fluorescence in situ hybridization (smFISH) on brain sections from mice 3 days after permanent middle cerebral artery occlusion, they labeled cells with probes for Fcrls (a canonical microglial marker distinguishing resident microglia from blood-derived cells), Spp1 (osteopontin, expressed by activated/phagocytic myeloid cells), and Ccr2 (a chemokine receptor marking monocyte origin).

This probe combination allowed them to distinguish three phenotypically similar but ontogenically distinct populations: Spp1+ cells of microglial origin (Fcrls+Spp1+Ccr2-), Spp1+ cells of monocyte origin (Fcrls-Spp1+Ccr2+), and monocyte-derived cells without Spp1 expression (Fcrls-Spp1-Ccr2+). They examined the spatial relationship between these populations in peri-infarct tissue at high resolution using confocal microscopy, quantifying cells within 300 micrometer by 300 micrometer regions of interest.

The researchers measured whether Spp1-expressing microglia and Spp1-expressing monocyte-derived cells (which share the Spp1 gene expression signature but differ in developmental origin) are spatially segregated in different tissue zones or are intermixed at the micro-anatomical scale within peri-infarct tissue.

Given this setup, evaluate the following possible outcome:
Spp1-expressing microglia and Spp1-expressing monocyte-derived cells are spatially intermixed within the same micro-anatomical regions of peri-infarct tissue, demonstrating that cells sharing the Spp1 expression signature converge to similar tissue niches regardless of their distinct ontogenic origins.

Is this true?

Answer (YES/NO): YES